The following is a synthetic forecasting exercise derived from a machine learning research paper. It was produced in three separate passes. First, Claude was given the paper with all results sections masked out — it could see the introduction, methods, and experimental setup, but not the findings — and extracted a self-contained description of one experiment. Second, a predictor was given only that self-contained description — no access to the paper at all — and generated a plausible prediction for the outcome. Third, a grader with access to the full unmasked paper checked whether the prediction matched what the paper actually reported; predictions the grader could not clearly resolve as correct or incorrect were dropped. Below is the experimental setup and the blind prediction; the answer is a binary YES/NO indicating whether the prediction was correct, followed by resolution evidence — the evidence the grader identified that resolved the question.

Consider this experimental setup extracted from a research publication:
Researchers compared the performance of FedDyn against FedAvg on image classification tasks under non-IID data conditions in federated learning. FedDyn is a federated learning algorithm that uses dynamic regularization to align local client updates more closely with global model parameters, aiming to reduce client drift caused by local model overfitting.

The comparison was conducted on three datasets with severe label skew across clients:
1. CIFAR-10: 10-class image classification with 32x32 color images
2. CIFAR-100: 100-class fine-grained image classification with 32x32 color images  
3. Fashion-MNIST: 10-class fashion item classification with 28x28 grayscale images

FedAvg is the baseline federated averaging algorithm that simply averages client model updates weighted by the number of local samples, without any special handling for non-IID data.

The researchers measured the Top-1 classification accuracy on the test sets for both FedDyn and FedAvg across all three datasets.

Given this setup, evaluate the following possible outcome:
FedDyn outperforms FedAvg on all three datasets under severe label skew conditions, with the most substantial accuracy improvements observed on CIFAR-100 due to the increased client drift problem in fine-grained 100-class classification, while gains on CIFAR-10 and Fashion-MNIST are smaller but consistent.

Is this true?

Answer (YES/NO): NO